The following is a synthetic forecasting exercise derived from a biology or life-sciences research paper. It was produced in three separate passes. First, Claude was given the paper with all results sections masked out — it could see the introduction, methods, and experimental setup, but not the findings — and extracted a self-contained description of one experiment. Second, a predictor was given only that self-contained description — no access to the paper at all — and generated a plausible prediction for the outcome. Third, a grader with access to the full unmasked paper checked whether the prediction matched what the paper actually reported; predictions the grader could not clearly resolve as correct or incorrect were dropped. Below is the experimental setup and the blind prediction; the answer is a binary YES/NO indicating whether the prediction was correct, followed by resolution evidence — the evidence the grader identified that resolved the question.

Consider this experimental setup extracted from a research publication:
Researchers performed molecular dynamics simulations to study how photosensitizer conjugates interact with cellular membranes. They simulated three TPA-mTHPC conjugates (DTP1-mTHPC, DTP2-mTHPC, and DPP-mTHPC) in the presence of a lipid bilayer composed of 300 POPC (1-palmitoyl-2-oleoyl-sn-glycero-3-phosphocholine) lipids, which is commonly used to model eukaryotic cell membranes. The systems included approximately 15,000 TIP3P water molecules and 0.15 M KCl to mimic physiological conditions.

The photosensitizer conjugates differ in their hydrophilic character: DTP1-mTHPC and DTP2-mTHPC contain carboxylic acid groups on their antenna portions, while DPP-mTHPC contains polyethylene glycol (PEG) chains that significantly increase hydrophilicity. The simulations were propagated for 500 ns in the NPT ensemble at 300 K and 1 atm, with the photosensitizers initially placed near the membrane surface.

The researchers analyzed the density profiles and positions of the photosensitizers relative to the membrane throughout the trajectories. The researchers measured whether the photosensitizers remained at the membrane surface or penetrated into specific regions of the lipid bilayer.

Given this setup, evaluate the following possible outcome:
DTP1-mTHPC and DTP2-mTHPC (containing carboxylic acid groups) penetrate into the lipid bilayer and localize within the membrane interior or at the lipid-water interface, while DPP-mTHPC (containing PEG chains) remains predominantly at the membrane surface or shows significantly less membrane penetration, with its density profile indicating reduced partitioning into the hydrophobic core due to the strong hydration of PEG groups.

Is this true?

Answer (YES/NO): NO